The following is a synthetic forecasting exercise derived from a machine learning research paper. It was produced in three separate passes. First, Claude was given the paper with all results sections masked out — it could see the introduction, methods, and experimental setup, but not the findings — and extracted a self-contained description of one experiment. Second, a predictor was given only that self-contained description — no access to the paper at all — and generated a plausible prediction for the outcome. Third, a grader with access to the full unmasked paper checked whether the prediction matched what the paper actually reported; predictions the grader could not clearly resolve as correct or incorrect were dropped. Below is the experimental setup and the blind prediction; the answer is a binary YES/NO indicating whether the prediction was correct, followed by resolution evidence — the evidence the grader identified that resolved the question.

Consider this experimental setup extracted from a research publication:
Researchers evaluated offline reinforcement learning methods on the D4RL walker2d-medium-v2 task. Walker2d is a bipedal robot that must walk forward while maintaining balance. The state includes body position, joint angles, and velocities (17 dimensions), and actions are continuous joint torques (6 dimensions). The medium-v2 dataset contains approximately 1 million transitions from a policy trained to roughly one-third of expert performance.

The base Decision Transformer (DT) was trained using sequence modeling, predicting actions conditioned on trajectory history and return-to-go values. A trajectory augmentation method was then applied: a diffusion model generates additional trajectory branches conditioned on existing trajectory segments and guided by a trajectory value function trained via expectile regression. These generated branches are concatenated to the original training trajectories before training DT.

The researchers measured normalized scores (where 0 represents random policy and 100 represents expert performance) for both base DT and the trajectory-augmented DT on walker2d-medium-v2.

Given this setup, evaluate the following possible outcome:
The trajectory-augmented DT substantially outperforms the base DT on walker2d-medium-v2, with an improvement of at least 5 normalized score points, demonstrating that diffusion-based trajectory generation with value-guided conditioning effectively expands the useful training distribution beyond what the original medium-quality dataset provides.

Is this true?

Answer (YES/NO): NO